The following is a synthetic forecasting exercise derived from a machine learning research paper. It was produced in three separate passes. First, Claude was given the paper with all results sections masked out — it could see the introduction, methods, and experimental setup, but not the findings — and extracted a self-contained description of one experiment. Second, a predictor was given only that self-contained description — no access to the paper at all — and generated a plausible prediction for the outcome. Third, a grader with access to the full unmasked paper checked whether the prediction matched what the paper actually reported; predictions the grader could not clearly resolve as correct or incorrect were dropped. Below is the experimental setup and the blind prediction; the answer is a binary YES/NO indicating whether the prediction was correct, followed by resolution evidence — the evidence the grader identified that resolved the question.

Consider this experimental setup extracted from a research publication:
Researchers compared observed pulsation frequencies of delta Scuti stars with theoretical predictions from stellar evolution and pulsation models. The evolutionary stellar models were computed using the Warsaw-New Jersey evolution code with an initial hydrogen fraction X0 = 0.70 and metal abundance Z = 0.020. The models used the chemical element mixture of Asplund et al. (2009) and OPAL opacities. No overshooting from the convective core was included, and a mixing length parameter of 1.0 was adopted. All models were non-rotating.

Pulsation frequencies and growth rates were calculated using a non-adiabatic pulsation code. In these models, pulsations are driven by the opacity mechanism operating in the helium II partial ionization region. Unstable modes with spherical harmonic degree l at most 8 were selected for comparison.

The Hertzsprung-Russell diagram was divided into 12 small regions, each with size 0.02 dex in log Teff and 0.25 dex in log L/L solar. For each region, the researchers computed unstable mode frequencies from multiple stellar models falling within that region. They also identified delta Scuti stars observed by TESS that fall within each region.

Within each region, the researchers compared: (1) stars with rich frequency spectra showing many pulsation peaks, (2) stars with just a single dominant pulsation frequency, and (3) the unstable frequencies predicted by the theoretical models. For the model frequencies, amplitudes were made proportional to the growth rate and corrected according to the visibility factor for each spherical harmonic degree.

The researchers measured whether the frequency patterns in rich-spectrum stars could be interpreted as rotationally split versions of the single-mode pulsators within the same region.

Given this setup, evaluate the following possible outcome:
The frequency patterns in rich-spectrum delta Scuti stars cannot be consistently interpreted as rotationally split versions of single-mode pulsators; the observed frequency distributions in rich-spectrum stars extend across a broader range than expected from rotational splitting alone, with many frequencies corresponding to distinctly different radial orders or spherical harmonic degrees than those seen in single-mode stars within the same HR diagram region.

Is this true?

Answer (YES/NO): YES